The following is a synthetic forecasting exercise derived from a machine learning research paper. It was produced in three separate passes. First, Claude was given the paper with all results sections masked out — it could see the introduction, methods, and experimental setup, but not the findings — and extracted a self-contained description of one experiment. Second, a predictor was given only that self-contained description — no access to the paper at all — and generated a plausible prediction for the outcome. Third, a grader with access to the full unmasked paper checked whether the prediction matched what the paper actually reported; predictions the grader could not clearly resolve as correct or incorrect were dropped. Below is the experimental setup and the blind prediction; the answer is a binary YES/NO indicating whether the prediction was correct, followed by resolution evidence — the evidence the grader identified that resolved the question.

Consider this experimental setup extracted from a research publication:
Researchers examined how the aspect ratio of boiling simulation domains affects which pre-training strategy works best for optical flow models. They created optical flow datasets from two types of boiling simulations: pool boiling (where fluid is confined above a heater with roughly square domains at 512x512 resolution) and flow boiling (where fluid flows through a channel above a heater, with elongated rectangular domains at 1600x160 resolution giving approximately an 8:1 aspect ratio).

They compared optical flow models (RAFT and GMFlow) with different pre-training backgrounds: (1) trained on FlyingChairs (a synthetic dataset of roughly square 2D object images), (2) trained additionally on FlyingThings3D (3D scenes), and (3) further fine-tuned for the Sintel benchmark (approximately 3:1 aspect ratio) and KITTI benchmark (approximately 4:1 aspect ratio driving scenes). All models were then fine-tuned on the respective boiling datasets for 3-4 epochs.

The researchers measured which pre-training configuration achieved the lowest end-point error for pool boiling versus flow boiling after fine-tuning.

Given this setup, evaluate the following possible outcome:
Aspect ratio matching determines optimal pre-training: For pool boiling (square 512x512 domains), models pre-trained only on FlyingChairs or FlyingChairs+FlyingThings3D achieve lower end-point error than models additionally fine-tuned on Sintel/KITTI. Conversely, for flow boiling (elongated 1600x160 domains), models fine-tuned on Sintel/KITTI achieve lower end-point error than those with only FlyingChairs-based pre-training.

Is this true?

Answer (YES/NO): YES